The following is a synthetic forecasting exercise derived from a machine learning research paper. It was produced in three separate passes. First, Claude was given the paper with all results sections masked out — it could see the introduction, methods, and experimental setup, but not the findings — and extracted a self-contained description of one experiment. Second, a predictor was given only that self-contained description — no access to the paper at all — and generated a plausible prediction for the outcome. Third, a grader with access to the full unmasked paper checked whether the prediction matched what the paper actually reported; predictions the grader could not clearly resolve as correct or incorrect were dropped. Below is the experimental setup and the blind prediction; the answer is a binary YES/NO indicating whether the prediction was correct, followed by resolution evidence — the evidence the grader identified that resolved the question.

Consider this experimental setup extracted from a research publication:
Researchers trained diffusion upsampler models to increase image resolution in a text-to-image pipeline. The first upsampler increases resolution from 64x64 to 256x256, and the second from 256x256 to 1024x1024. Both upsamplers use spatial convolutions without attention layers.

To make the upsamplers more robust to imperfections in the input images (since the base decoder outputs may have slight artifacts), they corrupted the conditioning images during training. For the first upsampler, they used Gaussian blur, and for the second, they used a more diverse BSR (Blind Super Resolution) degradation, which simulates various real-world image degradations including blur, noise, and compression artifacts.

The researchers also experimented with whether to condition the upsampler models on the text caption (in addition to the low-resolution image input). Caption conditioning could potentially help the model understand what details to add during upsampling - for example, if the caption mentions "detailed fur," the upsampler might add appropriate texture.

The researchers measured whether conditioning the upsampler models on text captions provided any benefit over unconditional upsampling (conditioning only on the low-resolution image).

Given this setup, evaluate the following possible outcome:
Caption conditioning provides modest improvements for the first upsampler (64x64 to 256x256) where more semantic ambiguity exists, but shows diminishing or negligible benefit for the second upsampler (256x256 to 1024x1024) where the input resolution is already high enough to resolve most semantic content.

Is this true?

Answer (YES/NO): NO